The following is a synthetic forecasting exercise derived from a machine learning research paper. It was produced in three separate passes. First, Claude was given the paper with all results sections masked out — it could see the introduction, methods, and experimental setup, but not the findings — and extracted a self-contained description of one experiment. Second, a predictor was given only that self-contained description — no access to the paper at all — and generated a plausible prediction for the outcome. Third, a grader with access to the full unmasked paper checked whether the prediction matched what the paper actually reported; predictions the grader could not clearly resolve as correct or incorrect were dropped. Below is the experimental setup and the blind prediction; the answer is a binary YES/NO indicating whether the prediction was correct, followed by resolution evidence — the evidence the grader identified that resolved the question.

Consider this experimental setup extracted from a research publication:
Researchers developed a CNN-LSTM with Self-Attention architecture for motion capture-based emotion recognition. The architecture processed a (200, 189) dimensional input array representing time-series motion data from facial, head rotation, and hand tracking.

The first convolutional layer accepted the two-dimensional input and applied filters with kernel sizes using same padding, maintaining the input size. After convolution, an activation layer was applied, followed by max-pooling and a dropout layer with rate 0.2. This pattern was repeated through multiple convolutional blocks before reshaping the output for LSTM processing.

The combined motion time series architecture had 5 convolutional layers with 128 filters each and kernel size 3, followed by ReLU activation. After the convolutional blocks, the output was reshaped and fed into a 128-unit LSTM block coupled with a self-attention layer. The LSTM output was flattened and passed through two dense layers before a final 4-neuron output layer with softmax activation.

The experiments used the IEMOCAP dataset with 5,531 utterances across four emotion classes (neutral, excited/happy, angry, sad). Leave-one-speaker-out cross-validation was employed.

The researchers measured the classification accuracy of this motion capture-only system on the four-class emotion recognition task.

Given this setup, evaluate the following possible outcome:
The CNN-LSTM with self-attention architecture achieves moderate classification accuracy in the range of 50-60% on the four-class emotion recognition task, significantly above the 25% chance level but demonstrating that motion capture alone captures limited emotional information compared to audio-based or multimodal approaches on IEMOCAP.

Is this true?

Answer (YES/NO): YES